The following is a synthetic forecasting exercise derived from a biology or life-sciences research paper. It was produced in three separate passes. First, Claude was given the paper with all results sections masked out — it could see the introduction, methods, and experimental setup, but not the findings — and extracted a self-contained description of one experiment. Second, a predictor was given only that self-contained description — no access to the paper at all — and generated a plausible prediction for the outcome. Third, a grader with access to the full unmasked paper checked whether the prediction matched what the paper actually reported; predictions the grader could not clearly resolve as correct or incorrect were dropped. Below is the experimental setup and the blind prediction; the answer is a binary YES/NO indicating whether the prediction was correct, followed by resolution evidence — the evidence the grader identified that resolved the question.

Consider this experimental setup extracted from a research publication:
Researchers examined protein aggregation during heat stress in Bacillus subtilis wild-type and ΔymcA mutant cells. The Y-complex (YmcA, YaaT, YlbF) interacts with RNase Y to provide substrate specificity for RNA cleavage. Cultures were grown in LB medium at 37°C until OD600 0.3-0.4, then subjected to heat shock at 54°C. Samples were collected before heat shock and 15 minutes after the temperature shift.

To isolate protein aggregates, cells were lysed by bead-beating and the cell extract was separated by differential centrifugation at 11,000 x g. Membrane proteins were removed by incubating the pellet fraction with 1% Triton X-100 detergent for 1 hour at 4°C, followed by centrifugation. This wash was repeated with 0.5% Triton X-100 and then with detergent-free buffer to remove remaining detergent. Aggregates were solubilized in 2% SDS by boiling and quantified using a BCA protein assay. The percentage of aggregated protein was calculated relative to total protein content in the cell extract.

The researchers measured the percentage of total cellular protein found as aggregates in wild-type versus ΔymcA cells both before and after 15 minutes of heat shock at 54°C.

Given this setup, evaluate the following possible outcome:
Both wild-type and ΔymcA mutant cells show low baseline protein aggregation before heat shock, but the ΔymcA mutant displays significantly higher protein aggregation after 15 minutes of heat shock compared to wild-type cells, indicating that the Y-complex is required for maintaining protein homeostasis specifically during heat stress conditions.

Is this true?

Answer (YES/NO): NO